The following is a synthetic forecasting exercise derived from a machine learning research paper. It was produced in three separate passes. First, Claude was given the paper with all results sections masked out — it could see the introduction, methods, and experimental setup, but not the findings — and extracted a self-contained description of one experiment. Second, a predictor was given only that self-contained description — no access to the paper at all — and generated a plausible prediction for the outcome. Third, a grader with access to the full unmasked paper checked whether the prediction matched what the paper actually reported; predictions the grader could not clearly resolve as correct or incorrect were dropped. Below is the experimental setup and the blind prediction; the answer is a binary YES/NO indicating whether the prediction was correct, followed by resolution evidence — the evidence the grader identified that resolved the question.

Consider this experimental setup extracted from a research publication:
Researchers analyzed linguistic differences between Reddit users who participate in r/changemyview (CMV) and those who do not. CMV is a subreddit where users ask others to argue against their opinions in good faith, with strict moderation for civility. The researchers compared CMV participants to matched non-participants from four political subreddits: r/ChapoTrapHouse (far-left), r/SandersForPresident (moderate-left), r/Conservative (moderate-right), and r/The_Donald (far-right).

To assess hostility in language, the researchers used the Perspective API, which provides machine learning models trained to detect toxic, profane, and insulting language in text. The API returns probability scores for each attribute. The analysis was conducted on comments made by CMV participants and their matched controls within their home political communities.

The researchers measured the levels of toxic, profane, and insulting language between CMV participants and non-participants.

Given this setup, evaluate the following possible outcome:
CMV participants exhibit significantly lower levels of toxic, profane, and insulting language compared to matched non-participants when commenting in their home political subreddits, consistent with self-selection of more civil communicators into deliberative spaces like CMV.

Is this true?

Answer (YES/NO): NO